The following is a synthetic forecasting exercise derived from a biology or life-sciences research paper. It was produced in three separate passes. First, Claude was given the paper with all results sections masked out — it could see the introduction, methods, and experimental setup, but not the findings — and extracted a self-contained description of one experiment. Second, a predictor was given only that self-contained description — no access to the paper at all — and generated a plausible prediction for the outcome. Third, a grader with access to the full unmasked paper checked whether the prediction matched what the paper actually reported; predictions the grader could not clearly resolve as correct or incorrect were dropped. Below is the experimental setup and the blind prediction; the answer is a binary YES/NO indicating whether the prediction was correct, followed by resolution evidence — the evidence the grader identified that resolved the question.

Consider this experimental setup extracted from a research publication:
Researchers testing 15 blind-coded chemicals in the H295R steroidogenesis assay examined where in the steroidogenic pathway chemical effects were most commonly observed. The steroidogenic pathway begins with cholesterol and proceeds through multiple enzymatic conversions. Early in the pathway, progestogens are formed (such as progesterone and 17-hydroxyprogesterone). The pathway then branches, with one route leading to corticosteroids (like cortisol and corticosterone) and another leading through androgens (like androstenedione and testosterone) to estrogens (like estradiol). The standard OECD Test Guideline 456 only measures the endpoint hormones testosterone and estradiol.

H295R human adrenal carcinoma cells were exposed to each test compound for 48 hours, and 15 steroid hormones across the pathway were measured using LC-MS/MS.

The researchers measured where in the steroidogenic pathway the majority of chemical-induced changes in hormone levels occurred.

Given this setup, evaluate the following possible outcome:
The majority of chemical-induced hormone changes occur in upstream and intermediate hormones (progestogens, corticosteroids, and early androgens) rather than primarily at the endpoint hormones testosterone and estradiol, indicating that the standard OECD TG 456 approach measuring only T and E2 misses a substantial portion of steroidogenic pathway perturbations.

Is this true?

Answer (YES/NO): NO